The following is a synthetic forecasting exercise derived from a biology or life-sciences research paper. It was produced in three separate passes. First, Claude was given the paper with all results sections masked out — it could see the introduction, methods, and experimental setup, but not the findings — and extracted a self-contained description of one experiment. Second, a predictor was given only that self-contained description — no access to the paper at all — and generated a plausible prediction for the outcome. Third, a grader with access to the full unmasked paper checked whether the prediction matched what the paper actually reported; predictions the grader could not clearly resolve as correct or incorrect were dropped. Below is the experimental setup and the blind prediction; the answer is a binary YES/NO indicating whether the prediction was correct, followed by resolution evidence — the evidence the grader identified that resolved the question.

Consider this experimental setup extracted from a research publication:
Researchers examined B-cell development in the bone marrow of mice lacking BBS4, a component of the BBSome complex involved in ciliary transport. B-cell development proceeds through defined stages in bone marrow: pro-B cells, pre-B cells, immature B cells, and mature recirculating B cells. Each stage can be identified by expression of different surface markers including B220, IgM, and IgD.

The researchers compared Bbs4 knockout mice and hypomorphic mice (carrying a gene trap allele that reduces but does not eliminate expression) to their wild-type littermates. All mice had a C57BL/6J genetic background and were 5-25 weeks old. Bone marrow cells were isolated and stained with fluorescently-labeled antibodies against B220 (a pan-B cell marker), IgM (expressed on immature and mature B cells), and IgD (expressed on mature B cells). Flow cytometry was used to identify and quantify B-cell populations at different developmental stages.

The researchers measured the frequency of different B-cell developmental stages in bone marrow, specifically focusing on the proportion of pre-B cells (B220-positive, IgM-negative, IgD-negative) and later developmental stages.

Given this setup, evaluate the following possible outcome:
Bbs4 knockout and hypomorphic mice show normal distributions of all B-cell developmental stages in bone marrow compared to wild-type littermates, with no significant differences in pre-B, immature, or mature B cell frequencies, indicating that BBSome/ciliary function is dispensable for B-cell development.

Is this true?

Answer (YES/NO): NO